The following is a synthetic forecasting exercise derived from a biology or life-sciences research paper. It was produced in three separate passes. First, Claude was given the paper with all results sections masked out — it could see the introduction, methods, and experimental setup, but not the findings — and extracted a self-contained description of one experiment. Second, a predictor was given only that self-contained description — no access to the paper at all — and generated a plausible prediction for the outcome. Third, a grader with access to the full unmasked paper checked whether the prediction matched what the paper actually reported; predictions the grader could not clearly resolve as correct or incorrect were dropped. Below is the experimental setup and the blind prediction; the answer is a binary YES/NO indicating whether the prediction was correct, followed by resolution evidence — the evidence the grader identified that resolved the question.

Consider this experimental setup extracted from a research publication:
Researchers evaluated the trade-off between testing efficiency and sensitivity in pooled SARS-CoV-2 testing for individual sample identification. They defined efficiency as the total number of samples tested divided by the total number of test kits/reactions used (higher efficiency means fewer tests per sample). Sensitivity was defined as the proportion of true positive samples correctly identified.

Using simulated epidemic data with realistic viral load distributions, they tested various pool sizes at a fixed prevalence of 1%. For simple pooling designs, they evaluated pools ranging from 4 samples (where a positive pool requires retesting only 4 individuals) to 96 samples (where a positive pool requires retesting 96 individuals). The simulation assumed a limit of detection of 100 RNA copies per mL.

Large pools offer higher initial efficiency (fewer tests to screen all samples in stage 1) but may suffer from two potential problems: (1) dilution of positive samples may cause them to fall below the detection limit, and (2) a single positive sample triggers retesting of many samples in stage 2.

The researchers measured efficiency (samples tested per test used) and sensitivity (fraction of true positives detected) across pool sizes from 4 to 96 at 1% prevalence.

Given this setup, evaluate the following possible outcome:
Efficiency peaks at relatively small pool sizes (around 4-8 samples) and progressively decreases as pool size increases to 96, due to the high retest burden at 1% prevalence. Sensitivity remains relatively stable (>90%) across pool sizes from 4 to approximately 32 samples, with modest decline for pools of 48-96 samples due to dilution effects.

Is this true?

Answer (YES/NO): NO